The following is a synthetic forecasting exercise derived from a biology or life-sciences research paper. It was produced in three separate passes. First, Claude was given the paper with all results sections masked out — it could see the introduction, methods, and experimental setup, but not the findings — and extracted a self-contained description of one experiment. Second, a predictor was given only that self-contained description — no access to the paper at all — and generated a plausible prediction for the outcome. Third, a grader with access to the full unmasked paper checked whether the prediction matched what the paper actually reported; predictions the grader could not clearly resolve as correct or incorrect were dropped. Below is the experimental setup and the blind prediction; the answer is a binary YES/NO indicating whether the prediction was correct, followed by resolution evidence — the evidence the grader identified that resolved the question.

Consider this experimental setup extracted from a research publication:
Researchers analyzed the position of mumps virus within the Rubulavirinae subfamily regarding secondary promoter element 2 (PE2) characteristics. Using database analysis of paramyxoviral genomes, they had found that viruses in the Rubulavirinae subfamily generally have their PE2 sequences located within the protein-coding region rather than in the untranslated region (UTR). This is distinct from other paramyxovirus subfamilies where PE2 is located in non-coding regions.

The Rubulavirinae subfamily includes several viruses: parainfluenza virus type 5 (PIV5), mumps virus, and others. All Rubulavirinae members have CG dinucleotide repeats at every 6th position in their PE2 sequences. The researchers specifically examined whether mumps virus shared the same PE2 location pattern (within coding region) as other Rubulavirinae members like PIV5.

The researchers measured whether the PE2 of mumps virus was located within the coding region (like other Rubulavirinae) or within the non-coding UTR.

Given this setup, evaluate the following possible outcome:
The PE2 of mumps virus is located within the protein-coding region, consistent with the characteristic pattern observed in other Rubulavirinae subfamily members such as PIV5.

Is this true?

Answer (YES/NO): NO